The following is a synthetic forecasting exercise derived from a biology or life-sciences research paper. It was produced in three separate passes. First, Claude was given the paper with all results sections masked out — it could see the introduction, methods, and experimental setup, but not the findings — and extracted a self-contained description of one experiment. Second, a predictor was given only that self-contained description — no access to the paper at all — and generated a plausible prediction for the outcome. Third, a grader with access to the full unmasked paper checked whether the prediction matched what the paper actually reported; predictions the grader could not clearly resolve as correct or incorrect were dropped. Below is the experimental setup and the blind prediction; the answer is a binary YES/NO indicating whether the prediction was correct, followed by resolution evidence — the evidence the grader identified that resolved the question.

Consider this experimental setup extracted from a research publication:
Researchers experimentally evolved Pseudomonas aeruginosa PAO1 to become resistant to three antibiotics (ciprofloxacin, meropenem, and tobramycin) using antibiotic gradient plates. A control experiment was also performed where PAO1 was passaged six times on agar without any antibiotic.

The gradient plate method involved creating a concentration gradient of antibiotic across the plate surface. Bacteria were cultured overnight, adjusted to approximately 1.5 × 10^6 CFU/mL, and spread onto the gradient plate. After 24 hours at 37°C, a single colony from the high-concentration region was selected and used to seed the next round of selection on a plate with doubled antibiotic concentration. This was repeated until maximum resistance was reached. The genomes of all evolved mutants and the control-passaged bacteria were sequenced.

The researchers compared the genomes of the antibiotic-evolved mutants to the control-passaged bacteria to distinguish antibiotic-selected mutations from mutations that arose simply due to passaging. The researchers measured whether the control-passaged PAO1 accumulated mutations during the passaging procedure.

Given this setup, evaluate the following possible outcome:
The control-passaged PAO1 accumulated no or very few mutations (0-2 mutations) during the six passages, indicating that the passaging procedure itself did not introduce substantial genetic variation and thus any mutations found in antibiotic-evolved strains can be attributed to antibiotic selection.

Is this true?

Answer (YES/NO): YES